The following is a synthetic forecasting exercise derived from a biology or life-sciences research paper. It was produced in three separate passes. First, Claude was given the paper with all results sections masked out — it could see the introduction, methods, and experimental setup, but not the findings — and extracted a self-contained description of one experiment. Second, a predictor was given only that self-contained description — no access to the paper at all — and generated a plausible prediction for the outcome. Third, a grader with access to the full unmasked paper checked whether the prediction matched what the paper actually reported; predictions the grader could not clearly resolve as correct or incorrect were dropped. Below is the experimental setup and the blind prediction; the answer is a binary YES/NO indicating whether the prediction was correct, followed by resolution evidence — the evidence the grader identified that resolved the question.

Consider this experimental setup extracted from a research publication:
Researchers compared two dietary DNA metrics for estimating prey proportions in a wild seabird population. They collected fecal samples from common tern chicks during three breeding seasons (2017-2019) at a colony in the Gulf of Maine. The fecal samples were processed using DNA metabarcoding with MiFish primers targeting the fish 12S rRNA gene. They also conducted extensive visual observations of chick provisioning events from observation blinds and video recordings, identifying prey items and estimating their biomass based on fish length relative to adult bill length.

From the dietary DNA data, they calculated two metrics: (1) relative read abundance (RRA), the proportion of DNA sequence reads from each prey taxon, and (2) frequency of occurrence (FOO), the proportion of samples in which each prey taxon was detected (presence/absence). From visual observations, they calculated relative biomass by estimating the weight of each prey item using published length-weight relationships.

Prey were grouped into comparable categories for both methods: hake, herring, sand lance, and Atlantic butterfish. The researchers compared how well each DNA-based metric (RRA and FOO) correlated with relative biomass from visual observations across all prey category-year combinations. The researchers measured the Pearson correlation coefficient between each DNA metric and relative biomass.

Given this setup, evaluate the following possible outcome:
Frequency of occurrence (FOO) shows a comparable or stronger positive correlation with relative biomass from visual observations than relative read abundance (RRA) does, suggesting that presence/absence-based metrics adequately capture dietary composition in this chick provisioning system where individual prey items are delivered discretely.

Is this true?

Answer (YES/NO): NO